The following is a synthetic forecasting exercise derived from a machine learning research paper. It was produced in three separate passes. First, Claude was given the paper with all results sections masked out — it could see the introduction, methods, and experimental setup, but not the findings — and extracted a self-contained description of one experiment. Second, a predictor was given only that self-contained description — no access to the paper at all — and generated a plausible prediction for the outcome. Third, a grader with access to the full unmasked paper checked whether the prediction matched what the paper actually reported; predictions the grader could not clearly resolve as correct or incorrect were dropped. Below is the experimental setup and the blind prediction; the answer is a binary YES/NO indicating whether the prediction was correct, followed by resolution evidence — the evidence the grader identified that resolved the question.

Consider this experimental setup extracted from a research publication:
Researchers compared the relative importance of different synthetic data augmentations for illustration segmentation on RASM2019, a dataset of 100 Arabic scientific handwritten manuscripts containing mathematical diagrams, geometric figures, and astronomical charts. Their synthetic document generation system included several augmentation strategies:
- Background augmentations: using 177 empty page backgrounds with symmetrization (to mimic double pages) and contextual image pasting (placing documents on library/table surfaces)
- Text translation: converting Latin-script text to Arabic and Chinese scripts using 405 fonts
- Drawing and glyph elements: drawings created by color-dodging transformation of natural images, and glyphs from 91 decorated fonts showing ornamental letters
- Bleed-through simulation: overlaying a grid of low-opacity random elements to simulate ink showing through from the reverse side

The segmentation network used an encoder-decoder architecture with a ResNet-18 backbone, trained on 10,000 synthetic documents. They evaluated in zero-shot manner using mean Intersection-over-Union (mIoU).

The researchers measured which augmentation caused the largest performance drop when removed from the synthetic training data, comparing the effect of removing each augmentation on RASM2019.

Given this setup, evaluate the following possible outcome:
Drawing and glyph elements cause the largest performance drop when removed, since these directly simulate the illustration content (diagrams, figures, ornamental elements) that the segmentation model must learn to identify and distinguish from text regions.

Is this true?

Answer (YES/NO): YES